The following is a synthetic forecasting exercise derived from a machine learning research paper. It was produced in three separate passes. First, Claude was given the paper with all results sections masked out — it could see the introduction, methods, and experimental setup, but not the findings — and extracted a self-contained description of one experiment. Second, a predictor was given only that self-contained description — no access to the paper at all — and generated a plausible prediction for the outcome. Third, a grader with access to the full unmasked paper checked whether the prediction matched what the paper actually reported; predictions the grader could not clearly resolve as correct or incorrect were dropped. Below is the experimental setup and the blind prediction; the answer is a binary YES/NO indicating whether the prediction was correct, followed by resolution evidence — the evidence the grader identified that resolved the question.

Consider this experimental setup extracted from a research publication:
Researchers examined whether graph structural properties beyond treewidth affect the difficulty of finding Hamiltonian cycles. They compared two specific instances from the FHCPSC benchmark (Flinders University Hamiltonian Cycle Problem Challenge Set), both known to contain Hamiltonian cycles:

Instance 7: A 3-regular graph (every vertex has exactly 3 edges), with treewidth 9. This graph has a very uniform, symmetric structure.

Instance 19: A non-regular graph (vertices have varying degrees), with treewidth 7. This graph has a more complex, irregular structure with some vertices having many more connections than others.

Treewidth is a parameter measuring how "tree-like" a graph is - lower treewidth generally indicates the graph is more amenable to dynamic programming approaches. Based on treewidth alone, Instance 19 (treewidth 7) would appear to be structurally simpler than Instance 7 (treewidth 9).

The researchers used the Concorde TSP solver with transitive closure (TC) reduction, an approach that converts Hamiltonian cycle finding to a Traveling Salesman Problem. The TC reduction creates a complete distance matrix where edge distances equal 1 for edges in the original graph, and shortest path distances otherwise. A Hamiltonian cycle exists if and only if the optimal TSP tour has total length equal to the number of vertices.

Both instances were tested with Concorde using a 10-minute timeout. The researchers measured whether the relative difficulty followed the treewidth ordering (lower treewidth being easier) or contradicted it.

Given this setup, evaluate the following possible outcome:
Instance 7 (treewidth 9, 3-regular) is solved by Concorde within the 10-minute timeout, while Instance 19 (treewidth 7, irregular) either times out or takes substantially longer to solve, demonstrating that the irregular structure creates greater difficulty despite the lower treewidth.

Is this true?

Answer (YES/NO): YES